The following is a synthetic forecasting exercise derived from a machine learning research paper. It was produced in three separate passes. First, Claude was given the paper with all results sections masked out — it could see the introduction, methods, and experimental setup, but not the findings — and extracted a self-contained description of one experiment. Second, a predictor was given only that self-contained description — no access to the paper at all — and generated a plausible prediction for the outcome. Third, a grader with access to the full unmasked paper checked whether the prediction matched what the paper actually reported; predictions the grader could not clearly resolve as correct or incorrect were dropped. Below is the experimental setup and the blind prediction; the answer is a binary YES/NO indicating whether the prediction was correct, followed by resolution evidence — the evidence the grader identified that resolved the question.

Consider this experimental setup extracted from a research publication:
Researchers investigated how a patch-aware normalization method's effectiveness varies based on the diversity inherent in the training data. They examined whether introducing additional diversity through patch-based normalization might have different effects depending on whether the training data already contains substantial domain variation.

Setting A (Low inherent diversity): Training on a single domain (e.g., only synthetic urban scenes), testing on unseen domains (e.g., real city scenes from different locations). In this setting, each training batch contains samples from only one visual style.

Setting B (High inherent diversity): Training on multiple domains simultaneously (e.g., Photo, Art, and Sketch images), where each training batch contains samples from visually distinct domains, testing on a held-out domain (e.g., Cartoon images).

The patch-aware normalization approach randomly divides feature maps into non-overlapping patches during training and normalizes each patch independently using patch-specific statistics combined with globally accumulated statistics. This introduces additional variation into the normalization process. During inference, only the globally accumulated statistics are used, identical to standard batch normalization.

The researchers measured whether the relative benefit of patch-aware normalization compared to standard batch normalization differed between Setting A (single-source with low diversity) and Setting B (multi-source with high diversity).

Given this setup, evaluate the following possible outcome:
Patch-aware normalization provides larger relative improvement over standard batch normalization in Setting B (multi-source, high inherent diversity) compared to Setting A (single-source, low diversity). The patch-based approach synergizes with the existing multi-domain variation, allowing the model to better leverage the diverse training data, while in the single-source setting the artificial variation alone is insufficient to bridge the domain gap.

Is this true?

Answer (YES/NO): NO